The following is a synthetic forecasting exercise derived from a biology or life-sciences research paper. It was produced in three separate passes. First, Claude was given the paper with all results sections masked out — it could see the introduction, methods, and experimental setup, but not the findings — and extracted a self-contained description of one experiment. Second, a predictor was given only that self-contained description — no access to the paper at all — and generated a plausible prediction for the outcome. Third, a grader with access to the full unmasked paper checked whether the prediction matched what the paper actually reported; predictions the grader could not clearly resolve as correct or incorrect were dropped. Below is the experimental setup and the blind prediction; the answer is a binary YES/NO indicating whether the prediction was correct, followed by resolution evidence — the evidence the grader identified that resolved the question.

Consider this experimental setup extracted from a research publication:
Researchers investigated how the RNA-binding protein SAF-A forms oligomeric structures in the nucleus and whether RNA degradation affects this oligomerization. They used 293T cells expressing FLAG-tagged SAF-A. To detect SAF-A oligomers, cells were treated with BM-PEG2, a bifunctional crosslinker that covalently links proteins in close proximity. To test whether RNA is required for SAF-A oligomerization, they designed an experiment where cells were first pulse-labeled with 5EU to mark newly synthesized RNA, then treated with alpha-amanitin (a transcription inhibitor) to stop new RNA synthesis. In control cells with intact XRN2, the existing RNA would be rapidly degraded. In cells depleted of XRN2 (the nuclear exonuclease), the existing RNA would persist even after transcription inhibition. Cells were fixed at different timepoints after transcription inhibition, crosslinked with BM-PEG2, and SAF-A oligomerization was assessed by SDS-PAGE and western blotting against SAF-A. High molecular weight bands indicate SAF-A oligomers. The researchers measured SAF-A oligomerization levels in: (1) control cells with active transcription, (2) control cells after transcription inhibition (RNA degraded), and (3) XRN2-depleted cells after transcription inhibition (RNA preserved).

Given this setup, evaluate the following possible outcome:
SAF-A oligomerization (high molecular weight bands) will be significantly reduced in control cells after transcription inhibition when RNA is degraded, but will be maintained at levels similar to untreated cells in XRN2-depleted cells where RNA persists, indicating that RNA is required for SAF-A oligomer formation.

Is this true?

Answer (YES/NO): NO